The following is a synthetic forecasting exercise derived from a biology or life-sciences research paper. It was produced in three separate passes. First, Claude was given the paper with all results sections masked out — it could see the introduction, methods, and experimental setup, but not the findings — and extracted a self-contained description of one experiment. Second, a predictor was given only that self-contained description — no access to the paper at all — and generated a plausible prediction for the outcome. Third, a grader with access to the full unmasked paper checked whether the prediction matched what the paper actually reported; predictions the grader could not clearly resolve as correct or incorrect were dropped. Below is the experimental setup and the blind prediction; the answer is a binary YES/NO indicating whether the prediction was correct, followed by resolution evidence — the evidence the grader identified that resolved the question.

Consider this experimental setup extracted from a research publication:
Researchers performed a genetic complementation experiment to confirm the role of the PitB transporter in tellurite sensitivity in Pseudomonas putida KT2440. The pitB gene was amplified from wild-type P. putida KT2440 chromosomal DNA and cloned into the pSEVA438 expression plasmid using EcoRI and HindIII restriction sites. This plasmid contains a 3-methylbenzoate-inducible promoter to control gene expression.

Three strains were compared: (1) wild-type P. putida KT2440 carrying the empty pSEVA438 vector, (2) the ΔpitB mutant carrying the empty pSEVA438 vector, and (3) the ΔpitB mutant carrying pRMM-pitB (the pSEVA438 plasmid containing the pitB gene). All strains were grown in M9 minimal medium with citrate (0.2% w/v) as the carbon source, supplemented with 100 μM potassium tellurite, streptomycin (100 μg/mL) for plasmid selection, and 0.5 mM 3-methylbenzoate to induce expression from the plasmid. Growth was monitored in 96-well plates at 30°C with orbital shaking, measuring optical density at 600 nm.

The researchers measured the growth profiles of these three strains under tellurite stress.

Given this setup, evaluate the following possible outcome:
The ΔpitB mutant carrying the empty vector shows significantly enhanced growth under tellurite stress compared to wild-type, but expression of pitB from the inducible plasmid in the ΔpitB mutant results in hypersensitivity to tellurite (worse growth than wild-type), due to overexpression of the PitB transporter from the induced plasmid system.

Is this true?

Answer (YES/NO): NO